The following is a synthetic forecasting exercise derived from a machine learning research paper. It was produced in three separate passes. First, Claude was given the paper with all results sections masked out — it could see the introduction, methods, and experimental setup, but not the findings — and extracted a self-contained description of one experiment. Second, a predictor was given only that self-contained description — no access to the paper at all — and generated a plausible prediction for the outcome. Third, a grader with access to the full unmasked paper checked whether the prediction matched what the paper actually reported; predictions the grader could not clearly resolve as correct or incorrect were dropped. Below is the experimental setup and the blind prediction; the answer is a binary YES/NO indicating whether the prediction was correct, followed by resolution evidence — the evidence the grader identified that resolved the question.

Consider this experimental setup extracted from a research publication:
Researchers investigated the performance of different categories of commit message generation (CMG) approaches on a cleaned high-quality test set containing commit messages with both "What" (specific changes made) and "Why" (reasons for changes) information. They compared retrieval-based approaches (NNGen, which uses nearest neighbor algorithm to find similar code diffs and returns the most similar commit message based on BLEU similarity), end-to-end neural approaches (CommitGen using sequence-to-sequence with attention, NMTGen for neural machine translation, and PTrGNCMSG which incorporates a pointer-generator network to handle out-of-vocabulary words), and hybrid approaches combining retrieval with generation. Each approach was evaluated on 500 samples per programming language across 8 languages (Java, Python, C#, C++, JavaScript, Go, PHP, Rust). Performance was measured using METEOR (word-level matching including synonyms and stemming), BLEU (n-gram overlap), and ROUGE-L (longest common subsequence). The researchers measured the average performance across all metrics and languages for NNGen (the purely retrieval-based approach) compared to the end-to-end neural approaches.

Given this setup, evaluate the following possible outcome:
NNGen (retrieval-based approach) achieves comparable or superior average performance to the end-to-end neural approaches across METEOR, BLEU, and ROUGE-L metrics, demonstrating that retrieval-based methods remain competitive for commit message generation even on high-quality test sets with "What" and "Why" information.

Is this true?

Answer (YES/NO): YES